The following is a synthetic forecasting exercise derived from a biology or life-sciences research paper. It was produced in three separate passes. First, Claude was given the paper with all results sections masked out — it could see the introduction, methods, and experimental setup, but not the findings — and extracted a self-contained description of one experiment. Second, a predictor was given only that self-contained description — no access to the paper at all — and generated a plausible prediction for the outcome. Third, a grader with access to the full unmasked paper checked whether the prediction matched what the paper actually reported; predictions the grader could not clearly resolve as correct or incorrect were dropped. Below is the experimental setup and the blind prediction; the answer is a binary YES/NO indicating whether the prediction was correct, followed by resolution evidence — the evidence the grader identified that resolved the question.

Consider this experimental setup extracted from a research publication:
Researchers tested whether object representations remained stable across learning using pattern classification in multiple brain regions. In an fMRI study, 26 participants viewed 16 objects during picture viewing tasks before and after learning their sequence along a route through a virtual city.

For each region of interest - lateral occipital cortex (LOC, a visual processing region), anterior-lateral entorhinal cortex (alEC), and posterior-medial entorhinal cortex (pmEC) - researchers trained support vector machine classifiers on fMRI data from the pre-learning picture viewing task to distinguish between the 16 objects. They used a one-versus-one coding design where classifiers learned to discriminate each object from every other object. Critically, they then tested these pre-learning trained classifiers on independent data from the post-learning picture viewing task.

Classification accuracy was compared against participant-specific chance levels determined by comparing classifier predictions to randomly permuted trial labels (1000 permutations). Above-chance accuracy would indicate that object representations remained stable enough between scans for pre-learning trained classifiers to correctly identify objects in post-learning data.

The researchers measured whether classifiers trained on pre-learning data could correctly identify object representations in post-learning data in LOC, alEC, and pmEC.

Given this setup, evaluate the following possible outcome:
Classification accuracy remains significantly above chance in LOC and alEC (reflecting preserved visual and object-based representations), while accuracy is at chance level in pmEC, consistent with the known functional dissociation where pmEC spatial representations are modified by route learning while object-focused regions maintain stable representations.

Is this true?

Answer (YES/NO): NO